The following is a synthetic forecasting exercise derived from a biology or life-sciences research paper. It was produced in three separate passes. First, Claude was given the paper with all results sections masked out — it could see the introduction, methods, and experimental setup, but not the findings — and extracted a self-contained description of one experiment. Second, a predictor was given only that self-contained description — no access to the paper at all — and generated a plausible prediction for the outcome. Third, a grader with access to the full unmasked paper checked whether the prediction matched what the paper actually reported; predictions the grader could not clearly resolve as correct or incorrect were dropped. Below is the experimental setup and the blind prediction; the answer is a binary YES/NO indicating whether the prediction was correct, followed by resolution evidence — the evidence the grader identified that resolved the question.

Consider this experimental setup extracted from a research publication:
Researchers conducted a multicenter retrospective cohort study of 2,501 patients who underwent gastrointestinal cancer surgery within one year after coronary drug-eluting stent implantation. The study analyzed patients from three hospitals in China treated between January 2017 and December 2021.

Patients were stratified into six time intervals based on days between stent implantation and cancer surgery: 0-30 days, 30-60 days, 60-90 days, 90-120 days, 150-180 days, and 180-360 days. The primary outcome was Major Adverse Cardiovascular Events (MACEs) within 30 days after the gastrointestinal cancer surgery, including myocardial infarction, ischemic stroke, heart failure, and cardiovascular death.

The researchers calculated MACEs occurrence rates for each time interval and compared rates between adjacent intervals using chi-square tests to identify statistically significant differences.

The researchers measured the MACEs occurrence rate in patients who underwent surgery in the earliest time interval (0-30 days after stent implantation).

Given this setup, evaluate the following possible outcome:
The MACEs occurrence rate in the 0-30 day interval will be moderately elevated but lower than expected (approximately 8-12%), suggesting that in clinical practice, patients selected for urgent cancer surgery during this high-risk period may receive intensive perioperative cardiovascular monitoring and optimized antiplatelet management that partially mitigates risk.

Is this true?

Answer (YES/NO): NO